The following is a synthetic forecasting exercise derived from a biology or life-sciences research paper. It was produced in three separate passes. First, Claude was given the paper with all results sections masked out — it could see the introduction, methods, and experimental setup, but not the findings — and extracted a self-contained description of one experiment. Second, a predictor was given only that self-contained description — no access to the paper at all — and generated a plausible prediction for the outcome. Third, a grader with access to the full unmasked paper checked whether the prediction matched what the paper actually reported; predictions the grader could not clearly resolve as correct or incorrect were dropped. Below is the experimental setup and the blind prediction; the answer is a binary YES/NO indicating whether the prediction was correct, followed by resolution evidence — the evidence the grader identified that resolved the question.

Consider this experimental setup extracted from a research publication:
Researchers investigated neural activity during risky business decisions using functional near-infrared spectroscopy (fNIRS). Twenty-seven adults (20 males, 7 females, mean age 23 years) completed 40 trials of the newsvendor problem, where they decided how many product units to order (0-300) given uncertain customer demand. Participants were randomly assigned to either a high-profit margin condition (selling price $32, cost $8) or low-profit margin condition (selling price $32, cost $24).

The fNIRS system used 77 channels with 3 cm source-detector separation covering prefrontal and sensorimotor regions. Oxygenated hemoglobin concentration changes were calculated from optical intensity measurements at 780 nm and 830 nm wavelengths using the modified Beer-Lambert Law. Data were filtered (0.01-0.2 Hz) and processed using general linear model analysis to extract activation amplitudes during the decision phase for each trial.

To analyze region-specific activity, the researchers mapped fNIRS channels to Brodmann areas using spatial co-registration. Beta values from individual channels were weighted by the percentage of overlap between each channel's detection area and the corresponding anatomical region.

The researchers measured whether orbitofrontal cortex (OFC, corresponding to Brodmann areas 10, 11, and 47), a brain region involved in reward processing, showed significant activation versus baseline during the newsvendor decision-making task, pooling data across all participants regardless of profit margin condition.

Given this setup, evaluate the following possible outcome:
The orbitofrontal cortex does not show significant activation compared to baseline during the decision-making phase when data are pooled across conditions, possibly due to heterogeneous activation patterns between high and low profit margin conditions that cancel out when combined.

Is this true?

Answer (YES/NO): NO